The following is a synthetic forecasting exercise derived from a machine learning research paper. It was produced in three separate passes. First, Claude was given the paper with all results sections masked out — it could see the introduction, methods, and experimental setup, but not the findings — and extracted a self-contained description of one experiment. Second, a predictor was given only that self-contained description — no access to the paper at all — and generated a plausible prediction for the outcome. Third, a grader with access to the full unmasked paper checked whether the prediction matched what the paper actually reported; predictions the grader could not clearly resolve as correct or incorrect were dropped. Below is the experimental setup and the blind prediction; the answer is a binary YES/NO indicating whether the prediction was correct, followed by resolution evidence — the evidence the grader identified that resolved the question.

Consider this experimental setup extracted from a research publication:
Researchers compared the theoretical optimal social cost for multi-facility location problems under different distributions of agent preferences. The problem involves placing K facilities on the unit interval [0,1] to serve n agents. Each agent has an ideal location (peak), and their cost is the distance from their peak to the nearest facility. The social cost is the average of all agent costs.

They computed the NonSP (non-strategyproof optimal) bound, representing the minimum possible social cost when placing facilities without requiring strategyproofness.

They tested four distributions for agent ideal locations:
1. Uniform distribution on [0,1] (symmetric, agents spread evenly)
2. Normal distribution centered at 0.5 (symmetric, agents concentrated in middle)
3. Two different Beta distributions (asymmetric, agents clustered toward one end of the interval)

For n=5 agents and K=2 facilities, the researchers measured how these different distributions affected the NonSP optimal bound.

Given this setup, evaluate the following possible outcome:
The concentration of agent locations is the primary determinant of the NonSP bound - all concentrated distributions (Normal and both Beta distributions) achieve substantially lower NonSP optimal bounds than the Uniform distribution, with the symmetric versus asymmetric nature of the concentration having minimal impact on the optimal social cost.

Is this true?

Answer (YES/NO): NO